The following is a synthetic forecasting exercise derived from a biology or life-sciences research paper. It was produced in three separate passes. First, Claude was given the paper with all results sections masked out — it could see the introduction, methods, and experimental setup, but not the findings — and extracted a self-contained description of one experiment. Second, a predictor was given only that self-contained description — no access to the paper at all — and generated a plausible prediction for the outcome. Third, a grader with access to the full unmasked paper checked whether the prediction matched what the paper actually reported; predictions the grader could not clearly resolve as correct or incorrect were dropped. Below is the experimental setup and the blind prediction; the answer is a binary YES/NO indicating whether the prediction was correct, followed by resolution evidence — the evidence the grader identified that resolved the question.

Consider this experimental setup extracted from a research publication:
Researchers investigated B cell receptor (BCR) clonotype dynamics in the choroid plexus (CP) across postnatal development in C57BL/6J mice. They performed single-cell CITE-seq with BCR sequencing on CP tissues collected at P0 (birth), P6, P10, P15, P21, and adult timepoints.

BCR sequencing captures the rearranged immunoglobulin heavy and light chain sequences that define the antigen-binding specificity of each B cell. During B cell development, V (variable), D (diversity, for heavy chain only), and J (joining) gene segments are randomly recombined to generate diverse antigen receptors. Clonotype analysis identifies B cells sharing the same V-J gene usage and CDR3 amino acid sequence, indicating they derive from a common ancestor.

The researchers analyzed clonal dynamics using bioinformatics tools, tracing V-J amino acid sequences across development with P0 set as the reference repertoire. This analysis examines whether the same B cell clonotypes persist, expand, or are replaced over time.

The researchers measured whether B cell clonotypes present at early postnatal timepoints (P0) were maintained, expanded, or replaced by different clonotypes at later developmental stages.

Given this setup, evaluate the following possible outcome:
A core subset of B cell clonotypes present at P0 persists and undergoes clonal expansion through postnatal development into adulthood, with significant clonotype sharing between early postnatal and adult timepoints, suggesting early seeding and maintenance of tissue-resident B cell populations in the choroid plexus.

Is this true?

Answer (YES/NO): NO